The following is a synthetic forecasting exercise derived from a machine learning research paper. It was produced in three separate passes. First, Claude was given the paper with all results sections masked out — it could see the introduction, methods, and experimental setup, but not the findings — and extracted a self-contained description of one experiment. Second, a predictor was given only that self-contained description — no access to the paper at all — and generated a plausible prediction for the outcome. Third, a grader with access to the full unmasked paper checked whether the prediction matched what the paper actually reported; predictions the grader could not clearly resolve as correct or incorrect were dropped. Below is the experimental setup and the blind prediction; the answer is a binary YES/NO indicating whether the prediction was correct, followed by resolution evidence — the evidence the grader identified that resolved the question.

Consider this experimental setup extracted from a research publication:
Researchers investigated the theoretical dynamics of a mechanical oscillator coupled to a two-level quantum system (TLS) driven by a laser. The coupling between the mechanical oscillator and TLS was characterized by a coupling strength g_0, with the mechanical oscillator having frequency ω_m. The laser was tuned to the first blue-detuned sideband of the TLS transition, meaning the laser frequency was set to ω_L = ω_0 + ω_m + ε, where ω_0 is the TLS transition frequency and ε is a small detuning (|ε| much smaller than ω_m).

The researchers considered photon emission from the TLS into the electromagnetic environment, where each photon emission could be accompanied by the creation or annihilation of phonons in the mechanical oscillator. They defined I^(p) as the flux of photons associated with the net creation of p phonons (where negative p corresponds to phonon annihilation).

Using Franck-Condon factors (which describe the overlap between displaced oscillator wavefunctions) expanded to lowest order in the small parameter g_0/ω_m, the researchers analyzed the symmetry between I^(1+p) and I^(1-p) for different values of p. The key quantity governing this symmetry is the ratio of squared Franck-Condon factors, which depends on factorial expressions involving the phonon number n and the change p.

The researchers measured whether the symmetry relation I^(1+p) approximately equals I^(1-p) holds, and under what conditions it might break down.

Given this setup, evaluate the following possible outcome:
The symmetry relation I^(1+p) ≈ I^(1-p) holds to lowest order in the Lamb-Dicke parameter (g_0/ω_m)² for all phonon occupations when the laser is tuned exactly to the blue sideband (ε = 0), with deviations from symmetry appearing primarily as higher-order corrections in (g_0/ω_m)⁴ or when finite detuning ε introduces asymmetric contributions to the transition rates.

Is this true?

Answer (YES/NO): NO